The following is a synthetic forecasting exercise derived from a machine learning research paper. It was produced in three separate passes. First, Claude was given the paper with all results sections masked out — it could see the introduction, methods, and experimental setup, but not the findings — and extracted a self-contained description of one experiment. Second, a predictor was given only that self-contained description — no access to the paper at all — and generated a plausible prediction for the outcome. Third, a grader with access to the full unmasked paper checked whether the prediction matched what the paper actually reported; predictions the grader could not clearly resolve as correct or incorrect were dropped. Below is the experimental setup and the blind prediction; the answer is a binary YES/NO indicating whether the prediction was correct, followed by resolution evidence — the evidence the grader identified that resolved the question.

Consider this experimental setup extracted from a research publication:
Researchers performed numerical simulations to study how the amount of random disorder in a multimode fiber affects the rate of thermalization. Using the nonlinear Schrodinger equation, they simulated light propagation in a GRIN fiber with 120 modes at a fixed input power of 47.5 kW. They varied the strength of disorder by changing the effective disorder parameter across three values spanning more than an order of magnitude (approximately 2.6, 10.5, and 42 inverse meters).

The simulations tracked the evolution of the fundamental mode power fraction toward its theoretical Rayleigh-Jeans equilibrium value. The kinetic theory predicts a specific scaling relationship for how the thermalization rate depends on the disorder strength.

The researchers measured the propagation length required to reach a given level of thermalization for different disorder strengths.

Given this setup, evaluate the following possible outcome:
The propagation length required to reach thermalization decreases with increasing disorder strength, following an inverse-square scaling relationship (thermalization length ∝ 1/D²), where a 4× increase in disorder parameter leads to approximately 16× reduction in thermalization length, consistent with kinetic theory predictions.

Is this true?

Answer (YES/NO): NO